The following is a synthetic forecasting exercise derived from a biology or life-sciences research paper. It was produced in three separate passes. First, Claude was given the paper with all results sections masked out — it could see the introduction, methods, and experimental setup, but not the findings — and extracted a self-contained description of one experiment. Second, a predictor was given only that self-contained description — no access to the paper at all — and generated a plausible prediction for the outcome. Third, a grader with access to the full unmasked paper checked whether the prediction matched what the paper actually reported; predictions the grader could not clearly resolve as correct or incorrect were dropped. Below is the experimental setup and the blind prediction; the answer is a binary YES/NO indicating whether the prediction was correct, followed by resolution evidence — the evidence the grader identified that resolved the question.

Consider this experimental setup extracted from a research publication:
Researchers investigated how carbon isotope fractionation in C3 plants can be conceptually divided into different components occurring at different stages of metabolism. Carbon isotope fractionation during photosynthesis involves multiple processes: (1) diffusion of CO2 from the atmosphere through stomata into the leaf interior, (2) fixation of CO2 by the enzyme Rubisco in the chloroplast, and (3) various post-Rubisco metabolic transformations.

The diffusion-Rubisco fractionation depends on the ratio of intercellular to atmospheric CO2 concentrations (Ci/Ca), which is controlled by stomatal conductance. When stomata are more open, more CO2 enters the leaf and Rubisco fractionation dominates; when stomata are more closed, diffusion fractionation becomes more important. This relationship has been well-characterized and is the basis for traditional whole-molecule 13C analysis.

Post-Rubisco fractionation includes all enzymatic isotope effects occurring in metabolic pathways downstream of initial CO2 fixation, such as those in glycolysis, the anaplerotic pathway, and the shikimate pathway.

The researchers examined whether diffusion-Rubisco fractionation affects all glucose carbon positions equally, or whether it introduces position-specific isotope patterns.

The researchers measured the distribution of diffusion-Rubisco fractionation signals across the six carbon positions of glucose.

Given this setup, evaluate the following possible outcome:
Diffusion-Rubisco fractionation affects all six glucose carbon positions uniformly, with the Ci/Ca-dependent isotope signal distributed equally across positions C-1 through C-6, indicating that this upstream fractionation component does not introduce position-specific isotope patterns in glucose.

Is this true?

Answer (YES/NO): NO